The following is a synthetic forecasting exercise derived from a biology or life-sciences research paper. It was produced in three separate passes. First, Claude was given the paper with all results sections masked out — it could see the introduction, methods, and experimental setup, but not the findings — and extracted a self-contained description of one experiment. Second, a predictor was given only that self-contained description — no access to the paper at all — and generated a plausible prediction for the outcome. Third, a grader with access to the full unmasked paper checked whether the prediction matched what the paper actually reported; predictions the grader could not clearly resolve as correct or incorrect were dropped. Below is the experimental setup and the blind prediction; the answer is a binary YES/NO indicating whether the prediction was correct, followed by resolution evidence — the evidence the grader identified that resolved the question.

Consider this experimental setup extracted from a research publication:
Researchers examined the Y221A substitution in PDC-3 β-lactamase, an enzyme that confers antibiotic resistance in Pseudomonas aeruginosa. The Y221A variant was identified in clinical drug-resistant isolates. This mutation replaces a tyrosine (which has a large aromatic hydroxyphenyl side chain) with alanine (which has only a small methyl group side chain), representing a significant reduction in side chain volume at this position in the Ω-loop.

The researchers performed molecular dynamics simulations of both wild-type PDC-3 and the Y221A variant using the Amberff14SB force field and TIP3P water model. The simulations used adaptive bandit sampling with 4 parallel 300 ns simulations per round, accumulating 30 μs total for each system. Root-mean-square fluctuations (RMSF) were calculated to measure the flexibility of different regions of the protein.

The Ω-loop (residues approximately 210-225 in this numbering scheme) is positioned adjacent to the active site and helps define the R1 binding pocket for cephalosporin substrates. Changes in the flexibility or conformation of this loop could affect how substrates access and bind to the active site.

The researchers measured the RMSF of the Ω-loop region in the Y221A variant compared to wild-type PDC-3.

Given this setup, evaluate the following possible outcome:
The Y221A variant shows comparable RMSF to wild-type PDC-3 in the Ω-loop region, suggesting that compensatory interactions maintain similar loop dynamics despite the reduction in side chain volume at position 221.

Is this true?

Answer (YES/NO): YES